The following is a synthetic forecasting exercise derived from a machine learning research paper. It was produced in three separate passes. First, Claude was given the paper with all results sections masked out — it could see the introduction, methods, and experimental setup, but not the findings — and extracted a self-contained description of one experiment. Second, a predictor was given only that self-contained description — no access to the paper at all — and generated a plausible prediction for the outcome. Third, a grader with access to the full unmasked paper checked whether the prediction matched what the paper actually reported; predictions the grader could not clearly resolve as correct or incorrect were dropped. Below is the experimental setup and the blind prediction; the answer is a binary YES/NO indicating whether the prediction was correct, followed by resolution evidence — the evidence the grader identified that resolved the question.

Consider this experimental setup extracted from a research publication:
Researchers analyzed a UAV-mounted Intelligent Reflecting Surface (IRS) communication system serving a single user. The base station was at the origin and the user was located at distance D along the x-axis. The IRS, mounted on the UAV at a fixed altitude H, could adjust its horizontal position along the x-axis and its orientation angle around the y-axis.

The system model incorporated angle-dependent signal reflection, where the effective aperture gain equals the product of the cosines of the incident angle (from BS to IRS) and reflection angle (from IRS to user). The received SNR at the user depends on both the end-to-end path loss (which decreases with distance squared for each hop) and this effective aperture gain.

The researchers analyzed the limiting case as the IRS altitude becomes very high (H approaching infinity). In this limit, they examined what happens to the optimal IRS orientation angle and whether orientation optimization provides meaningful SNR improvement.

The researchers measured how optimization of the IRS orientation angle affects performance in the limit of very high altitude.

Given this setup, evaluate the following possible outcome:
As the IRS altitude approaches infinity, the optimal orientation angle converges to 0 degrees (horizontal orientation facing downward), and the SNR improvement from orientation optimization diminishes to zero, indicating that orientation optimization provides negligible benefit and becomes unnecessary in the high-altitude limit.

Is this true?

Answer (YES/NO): YES